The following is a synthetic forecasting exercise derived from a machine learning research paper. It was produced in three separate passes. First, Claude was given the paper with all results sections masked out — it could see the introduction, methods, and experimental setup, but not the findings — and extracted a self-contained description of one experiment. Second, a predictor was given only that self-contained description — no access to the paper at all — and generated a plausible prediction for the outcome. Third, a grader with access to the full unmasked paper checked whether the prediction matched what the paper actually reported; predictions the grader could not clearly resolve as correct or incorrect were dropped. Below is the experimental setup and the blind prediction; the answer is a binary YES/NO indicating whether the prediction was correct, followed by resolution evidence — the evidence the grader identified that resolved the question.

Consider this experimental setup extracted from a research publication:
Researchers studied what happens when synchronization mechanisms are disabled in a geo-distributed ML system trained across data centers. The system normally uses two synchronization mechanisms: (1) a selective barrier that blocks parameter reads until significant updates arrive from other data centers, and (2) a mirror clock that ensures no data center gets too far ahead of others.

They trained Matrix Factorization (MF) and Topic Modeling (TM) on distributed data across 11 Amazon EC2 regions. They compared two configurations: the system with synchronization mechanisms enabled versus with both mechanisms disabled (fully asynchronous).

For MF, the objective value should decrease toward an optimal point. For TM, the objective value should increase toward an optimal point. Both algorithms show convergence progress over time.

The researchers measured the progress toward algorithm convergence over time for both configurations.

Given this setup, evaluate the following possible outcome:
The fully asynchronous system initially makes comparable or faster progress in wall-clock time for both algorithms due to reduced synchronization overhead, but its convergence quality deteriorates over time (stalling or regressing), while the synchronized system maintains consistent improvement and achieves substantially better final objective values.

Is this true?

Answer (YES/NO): NO